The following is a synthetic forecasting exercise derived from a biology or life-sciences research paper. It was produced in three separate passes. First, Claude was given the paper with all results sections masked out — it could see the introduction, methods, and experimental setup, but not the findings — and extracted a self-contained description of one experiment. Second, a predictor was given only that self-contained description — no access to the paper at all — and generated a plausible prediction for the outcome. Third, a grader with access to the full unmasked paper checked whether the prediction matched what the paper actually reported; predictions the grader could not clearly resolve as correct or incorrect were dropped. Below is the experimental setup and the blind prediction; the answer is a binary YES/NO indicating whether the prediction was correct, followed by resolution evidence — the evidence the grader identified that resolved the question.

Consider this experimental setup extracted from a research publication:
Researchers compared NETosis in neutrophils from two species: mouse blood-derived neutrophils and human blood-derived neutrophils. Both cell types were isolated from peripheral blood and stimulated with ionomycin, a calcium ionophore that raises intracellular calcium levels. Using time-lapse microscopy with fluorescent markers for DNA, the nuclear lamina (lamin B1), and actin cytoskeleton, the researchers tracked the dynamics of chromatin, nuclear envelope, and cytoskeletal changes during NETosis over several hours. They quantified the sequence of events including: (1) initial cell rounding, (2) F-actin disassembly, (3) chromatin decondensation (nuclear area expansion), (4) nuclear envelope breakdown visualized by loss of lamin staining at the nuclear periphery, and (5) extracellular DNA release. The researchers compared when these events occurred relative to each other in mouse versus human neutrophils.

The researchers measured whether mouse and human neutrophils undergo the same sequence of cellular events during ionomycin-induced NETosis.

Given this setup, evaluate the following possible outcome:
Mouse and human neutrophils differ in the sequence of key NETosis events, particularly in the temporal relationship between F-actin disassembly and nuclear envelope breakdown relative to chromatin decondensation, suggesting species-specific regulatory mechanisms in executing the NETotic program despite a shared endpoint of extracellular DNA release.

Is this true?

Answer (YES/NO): NO